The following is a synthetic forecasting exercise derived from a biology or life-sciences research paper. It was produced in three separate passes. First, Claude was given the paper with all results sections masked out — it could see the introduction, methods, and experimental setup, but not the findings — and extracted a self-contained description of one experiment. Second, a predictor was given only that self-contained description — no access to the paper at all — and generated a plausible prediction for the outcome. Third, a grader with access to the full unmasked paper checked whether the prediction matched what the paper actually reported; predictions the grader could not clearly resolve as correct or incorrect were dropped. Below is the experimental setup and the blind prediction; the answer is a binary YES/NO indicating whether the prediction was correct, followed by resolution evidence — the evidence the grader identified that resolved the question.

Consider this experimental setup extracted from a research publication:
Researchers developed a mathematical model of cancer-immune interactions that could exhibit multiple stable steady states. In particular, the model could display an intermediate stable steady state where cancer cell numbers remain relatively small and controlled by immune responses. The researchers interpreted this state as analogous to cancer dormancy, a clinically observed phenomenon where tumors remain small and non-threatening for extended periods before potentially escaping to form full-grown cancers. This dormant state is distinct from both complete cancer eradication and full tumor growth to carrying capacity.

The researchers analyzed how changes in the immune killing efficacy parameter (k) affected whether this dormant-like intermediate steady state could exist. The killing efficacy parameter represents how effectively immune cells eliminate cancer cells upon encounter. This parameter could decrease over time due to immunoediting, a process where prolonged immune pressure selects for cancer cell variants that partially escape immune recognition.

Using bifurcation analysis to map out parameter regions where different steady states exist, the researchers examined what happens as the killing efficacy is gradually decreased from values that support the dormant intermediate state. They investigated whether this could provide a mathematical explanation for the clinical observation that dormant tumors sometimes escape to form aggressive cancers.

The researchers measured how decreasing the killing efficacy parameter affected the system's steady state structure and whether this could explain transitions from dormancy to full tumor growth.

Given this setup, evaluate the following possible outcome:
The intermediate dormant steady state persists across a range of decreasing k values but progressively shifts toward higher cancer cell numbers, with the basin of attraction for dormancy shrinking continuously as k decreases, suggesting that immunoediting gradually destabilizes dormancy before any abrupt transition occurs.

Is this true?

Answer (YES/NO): NO